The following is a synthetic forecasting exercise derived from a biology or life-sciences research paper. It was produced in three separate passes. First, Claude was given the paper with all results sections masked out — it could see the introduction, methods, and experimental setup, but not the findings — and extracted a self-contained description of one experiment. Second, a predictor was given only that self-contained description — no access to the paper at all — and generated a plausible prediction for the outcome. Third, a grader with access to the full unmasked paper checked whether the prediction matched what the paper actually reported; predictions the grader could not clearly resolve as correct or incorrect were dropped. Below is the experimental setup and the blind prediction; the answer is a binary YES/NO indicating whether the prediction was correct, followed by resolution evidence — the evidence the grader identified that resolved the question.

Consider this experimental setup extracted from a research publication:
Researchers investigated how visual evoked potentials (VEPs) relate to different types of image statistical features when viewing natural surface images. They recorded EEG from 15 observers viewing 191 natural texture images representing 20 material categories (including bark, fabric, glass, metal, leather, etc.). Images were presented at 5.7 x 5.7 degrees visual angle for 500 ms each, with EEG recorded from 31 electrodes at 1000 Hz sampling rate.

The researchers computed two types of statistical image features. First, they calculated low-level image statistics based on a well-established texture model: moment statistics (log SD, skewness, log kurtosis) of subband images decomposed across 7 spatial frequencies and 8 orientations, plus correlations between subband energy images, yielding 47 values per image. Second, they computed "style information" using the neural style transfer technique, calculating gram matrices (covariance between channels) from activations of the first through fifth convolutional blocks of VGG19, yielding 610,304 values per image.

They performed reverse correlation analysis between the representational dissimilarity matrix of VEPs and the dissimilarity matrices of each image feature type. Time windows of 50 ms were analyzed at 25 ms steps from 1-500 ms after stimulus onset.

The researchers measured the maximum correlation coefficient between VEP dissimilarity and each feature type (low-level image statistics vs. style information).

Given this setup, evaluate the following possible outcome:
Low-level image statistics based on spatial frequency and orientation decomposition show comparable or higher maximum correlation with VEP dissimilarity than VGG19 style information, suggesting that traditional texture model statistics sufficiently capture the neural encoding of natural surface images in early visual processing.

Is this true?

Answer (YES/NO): NO